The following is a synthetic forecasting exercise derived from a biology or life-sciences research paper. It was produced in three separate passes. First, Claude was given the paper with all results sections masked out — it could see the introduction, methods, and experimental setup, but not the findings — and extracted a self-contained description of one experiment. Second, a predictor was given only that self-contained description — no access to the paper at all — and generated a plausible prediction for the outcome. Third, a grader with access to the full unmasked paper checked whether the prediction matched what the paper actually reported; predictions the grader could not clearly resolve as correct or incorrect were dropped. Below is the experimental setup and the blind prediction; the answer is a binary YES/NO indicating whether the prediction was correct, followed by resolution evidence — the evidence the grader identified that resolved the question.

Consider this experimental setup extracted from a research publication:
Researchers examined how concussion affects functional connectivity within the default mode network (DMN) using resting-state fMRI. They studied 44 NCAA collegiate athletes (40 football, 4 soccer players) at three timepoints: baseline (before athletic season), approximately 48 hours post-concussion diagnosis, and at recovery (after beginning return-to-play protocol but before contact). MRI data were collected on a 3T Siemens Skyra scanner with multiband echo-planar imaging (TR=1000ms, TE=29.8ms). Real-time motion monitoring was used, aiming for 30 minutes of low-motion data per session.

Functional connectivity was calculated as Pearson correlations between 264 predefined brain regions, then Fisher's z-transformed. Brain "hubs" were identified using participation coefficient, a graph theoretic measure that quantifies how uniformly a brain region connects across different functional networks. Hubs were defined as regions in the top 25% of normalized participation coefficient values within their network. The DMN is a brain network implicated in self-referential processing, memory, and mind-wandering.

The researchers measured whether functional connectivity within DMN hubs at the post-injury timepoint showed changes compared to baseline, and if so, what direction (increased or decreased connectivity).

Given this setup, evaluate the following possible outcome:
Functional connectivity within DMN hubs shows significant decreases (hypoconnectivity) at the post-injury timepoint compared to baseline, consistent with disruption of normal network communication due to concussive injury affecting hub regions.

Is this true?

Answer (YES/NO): NO